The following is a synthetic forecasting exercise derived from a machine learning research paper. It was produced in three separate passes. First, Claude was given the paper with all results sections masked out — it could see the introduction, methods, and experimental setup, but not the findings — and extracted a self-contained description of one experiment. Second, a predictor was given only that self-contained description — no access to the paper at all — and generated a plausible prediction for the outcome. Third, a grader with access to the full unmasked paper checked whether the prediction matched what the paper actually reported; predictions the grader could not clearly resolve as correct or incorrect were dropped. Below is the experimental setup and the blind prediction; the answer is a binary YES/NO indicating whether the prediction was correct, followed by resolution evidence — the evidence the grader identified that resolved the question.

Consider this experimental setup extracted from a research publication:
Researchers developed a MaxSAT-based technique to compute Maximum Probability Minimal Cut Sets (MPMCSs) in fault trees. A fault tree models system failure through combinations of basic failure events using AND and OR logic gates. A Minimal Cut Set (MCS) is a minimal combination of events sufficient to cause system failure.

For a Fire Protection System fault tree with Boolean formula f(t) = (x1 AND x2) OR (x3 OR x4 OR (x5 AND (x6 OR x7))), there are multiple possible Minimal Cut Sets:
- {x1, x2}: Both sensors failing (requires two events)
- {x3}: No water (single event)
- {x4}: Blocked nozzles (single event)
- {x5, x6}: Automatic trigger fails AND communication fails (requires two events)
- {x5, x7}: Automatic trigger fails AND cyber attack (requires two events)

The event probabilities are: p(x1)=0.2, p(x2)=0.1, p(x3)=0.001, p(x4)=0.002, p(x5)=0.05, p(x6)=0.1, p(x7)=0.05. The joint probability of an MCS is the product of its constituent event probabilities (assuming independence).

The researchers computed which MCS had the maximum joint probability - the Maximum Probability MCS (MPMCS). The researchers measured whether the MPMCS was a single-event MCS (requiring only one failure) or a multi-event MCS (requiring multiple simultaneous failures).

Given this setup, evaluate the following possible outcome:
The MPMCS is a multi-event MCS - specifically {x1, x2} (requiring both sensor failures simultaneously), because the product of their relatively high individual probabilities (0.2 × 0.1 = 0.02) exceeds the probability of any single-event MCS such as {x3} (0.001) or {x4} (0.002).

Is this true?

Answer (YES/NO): YES